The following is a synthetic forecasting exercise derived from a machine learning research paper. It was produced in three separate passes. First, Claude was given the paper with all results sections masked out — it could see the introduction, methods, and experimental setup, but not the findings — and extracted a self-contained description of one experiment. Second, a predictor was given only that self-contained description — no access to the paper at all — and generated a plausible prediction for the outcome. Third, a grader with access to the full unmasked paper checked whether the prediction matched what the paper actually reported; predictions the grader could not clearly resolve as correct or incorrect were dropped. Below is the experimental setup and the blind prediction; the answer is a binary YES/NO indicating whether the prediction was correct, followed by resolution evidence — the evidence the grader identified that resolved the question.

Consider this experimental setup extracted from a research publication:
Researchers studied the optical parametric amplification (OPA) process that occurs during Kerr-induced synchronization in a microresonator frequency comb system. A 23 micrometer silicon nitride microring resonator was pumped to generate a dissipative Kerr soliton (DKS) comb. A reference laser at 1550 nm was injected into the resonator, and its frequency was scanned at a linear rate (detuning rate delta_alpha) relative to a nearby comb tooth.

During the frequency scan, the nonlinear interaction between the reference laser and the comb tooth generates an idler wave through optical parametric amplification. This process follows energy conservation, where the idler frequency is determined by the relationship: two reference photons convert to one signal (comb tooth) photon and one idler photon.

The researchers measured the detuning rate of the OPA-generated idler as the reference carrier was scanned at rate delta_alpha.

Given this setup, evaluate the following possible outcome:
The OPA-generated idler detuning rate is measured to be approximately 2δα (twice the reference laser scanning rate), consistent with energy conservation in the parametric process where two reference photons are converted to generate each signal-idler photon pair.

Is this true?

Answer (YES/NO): YES